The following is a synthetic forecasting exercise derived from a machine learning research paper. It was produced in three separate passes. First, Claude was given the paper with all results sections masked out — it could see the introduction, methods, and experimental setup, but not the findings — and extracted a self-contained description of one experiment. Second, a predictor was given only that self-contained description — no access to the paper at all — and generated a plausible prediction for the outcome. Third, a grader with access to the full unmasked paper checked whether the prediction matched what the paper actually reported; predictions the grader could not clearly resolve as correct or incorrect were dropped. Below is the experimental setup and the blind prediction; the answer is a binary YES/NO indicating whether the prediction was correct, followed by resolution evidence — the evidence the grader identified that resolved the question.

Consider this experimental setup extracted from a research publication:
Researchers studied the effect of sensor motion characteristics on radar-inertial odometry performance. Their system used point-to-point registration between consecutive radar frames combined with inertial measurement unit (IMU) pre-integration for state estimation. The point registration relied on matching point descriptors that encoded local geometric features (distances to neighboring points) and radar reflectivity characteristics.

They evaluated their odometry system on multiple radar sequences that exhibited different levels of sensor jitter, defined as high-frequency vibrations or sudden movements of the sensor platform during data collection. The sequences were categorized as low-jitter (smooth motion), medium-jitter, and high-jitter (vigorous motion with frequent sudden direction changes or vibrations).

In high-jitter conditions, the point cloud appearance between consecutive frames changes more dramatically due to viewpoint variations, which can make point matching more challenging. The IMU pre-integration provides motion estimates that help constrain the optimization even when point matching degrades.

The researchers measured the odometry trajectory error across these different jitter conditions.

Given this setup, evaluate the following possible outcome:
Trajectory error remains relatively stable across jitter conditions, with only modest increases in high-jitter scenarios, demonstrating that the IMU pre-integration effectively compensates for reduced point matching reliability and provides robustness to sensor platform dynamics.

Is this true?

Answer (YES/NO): NO